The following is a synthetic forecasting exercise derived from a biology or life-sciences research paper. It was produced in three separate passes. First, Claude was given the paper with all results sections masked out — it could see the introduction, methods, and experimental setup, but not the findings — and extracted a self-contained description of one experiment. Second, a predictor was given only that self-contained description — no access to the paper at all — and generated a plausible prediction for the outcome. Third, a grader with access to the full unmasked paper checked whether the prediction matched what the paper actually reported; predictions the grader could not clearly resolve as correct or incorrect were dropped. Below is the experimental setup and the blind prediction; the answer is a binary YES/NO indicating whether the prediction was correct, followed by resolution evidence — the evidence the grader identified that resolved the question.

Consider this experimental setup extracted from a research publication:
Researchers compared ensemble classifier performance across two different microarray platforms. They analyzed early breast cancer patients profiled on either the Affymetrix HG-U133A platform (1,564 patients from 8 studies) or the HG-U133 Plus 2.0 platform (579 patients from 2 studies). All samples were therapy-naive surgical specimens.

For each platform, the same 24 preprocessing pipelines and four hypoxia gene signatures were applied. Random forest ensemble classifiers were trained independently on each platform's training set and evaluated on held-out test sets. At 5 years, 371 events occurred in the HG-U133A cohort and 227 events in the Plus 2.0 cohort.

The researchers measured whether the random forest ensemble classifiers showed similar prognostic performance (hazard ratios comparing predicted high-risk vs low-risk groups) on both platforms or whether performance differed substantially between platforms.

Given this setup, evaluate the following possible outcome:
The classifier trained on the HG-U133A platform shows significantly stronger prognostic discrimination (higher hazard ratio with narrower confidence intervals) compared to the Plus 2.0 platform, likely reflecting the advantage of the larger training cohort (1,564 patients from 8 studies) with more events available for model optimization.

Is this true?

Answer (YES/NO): NO